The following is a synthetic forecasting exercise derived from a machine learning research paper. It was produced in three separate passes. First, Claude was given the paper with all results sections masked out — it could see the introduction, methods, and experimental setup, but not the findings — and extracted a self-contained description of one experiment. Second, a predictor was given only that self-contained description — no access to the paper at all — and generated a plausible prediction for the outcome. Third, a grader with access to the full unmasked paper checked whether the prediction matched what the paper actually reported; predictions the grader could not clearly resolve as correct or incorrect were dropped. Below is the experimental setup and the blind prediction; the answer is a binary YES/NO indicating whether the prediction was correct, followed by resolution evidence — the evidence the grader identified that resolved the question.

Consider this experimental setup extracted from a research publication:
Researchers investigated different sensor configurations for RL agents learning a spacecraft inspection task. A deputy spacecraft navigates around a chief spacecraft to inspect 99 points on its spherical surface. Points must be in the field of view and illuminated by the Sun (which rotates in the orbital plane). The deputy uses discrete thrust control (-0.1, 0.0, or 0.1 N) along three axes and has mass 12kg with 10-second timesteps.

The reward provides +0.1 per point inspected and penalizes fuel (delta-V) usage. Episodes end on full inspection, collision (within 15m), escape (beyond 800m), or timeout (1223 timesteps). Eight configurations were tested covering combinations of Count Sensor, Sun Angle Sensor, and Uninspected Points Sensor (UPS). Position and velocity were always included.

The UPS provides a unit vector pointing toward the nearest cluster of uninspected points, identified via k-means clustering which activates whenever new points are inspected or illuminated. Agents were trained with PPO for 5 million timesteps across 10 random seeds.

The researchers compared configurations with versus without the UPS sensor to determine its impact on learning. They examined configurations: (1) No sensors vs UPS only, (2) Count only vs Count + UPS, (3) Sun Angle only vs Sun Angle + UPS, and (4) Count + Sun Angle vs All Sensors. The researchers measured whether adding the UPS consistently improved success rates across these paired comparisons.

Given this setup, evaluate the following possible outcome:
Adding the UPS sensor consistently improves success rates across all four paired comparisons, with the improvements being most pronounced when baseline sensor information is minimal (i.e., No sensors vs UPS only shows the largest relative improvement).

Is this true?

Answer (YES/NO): NO